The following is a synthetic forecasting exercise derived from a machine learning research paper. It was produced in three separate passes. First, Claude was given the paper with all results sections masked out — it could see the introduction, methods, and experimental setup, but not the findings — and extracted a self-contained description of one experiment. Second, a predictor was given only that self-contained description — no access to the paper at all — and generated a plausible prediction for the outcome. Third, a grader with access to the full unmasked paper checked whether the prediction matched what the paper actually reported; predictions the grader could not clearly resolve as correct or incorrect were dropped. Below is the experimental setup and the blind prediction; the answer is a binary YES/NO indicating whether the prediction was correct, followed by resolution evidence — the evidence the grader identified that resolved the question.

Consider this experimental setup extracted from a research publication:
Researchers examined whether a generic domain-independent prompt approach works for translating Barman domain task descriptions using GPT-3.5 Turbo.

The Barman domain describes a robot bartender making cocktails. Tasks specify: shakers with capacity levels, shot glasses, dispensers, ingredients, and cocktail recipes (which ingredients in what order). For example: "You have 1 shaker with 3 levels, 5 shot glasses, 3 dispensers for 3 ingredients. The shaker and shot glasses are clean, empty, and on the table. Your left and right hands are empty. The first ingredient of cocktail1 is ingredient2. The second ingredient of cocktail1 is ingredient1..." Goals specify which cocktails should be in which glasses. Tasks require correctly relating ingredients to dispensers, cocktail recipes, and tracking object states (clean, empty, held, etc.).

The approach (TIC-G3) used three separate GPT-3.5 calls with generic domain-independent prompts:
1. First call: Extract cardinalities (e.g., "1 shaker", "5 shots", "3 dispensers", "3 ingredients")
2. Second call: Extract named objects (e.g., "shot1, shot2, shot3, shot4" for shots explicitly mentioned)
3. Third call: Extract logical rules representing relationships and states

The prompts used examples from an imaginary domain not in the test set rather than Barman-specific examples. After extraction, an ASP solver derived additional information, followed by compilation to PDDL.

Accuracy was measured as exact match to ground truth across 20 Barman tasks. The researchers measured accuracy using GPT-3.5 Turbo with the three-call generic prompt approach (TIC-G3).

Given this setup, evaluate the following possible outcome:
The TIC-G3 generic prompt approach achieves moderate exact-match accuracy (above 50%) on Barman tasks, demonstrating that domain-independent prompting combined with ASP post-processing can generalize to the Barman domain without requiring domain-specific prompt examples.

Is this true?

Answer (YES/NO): NO